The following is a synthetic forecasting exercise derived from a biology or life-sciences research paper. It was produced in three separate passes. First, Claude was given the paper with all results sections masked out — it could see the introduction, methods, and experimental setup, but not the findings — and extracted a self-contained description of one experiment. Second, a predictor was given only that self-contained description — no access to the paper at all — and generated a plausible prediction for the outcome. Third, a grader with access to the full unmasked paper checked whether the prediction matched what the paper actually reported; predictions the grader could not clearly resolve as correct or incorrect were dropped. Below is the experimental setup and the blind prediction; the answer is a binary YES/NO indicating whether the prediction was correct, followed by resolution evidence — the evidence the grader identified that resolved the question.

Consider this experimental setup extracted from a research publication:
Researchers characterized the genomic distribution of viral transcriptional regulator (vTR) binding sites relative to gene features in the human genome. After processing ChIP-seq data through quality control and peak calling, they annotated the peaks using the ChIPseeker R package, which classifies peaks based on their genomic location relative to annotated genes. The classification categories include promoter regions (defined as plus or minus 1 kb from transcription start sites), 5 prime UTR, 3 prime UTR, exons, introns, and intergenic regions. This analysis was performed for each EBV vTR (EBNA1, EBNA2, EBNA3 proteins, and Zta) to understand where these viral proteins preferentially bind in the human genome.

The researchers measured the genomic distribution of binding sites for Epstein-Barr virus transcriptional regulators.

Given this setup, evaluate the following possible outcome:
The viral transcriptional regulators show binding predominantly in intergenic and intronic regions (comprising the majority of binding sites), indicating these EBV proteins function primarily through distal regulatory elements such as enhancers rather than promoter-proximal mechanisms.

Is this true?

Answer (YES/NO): NO